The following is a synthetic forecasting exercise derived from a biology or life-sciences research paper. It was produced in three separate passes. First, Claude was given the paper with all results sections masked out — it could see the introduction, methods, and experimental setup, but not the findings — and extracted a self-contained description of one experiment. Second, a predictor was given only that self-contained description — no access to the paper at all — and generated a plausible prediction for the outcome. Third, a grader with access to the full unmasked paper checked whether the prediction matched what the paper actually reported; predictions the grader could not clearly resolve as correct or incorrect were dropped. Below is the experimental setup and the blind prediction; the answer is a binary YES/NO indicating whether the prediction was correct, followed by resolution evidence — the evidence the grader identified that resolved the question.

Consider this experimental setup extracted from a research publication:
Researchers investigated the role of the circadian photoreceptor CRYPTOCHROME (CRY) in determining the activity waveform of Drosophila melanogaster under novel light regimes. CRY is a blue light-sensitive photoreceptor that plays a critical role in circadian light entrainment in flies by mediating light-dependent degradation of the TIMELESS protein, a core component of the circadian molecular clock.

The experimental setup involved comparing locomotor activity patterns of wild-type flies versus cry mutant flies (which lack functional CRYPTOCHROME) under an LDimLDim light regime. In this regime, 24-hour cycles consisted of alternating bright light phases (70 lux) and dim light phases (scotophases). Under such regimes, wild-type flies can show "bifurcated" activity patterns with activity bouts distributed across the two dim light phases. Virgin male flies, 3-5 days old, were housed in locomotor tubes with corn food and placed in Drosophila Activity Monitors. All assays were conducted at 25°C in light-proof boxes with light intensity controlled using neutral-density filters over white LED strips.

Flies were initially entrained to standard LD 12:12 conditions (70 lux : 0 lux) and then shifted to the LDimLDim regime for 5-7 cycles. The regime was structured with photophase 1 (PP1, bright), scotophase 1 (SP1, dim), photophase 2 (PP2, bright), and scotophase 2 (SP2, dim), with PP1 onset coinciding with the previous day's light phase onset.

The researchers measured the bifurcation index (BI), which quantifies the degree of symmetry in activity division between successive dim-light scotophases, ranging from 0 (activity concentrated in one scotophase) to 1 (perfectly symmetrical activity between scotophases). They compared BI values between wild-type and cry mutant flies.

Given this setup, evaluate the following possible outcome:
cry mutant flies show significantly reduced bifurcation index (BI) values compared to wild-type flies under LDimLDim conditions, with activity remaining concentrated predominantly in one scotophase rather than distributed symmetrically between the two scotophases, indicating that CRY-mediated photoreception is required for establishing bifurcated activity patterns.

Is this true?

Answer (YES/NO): YES